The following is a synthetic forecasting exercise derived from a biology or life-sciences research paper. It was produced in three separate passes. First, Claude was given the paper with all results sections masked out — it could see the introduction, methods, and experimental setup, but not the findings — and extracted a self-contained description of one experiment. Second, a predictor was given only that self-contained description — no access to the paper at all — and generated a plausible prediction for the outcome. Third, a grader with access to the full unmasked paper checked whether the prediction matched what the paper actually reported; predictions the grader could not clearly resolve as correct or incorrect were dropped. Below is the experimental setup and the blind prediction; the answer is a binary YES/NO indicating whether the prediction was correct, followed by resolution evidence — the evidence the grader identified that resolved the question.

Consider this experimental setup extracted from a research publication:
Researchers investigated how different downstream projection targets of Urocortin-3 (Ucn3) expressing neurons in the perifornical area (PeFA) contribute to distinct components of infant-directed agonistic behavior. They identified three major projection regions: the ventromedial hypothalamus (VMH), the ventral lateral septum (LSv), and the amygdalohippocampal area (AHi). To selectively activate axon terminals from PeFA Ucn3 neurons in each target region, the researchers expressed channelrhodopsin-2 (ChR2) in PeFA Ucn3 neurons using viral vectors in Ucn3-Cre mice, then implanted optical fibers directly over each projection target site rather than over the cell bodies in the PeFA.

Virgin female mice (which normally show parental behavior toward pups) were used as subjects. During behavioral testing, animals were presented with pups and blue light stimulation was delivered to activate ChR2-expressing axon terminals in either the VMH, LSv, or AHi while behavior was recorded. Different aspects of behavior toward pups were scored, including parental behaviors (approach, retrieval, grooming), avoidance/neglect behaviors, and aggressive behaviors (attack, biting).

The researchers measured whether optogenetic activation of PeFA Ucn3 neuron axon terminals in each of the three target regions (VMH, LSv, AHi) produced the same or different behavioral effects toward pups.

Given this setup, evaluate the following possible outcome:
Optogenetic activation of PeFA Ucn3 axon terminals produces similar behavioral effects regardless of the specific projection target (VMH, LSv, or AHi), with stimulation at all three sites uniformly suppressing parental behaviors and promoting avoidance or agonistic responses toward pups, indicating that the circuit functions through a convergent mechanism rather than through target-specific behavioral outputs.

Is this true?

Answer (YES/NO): NO